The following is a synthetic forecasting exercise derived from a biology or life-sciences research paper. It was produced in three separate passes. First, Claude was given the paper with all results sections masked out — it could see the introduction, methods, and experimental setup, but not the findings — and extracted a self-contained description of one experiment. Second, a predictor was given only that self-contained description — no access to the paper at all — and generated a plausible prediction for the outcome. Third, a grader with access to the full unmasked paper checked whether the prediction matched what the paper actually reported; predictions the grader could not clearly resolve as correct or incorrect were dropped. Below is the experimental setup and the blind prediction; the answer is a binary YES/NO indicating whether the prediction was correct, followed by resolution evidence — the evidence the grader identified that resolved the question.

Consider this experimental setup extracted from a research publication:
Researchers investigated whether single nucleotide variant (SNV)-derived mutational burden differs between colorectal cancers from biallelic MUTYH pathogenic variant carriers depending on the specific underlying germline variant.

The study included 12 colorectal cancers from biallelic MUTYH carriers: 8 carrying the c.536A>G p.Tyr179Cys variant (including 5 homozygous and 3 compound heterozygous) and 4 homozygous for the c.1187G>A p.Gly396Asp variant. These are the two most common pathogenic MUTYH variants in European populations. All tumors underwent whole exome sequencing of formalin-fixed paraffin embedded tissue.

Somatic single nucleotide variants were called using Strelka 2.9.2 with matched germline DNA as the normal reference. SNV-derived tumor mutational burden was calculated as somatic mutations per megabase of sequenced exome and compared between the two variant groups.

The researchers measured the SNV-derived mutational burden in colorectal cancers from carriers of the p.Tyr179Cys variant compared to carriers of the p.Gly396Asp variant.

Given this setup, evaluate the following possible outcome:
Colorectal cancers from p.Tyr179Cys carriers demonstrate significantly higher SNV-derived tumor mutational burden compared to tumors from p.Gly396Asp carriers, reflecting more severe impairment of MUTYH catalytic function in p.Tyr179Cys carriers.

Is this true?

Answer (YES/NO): YES